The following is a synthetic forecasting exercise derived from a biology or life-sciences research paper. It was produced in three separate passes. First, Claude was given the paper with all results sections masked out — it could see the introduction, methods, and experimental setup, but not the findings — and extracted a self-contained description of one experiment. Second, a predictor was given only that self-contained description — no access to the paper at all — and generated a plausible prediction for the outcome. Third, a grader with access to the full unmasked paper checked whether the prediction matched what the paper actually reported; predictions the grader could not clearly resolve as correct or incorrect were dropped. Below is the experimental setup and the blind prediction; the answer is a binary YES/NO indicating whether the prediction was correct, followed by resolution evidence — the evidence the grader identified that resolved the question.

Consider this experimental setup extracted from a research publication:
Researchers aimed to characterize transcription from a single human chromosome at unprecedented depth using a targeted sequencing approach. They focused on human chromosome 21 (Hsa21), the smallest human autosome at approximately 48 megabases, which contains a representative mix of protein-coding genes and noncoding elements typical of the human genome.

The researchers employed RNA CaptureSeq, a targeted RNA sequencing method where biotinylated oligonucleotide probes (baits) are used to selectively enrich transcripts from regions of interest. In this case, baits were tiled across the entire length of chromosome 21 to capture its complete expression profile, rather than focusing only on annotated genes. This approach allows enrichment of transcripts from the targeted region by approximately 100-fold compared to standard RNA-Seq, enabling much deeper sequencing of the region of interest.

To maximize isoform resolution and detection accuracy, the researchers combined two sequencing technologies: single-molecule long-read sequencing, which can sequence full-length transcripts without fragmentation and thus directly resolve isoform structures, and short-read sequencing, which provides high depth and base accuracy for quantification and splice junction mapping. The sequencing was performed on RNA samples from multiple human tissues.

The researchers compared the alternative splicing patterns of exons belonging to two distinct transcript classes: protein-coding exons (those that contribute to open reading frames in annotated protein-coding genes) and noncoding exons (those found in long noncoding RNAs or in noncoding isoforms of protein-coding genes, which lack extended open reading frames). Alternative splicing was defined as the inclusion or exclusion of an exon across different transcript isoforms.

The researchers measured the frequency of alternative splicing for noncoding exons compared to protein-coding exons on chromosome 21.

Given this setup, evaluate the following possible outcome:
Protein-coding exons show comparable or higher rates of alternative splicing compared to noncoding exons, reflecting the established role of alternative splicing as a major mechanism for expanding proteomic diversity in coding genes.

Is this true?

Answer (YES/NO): NO